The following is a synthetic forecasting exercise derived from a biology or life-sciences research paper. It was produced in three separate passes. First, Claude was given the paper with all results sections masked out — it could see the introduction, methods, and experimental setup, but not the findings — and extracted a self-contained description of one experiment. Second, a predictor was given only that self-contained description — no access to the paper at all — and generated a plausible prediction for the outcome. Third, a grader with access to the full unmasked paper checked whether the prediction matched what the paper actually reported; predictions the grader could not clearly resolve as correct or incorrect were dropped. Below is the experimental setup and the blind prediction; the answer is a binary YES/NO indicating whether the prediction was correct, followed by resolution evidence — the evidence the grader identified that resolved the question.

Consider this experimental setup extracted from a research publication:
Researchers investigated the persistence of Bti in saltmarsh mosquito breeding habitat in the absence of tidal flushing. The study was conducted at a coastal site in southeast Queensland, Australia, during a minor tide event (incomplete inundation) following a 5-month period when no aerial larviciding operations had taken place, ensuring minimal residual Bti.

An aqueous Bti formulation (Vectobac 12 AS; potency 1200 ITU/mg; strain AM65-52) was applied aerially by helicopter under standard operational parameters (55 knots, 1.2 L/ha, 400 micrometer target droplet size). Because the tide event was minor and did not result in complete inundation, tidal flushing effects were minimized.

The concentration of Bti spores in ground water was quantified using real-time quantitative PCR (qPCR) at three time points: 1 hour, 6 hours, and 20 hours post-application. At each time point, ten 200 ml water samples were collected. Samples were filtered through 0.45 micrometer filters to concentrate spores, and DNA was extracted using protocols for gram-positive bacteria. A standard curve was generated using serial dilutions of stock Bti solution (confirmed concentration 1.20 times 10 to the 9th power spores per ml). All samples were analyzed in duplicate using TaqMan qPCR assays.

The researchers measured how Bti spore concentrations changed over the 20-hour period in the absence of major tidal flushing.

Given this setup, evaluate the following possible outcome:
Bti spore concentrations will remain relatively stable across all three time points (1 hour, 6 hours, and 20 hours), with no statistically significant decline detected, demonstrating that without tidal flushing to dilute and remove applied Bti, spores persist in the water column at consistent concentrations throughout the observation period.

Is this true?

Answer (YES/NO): NO